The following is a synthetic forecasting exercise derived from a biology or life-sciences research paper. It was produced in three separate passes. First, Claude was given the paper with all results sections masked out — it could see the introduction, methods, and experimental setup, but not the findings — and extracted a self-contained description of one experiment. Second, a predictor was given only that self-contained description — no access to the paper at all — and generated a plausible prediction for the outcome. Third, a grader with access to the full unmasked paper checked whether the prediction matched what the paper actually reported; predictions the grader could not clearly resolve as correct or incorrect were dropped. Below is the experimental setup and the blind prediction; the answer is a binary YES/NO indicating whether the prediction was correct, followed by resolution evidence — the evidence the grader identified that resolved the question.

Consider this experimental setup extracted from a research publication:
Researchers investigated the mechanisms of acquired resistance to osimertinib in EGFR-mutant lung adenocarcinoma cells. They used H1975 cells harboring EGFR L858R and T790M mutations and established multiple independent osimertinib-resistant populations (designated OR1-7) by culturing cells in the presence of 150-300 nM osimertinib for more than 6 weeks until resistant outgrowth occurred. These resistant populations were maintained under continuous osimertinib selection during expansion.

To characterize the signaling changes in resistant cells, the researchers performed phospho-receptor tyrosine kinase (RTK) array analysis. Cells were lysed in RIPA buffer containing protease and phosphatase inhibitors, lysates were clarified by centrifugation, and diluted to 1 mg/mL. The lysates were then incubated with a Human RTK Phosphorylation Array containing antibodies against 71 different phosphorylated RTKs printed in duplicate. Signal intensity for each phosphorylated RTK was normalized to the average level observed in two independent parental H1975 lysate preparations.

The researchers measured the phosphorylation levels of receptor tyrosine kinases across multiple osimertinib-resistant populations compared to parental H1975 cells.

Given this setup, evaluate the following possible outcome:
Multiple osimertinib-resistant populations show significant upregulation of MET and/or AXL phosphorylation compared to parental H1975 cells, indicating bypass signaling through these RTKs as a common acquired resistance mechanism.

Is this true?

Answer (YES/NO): YES